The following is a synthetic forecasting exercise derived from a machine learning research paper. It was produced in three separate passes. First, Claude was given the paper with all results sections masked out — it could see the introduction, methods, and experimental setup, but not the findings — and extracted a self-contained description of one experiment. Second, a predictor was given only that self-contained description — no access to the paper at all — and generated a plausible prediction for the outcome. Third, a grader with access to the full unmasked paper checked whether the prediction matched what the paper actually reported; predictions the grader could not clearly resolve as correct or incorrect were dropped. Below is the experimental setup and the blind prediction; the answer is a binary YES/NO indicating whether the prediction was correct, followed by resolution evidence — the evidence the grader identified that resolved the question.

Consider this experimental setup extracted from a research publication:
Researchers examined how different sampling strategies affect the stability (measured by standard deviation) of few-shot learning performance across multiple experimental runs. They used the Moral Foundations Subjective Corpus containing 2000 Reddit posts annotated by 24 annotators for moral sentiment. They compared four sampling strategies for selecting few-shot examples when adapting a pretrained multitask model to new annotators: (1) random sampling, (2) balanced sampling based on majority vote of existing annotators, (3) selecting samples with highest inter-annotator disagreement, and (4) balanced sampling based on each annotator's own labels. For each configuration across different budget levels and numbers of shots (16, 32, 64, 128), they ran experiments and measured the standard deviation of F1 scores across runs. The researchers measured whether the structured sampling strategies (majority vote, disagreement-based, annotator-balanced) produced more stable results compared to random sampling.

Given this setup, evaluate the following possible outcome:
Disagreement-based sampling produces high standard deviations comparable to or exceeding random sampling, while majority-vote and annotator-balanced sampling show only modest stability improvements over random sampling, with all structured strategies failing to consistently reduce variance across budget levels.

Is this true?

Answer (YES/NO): NO